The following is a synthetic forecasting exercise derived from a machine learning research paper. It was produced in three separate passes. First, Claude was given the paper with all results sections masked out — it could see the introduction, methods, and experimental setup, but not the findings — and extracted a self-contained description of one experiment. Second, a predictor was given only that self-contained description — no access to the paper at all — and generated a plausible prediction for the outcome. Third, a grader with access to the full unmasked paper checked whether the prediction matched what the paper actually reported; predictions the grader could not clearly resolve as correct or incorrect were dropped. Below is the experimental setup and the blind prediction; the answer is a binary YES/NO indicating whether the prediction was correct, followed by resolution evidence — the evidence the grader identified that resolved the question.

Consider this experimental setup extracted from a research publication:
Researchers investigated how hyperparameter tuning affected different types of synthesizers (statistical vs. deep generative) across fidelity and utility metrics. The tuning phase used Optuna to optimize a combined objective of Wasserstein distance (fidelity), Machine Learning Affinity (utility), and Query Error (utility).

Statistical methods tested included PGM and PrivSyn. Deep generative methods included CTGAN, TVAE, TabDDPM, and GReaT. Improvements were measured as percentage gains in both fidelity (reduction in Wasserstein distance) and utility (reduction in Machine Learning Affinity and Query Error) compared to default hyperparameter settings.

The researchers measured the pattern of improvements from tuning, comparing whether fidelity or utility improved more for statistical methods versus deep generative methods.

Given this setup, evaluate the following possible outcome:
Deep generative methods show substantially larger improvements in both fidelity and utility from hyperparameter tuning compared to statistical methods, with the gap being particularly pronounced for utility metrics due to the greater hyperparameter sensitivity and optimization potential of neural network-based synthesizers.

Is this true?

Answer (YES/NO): NO